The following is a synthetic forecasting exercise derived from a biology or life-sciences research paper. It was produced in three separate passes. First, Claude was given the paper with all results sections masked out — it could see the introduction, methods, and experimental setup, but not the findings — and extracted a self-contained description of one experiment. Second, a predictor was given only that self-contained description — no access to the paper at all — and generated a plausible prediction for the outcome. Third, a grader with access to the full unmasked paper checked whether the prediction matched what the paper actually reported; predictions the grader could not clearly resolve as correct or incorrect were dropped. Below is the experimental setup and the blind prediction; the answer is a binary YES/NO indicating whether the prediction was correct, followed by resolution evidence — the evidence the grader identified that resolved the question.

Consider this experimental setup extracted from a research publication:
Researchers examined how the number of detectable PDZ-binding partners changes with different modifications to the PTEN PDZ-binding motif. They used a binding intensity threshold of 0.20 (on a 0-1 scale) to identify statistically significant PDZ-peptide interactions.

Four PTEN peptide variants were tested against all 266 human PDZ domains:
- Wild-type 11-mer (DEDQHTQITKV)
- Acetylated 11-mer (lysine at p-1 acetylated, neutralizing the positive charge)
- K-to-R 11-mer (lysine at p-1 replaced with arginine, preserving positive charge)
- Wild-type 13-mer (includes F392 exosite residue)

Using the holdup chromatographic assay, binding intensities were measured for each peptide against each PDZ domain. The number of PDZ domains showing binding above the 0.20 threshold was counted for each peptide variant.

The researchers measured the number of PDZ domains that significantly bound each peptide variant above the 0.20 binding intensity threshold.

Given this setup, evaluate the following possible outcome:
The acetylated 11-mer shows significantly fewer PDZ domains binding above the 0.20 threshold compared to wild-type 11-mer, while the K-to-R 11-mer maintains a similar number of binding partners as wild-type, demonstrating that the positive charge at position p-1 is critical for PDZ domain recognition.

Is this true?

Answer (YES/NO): NO